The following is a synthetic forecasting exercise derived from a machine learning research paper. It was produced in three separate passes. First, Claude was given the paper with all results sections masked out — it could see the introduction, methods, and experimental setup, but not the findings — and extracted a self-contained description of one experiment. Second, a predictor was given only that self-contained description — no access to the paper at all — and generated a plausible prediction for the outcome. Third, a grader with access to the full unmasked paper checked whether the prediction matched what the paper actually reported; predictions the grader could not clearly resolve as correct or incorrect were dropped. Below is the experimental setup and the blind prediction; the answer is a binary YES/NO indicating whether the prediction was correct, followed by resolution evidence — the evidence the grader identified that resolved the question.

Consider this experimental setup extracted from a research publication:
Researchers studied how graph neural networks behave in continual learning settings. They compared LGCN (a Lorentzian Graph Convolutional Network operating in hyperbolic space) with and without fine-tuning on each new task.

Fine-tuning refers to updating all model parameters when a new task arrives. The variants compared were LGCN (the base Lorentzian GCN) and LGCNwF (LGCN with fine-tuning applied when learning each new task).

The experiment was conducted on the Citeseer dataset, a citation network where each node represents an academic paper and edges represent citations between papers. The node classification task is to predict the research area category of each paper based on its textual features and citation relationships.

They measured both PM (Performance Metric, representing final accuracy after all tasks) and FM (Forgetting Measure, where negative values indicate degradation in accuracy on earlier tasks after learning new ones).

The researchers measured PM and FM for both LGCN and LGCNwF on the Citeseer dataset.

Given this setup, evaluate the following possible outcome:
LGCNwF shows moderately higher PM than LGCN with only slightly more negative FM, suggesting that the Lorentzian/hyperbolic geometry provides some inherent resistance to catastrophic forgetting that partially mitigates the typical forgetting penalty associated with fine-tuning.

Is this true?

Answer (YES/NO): NO